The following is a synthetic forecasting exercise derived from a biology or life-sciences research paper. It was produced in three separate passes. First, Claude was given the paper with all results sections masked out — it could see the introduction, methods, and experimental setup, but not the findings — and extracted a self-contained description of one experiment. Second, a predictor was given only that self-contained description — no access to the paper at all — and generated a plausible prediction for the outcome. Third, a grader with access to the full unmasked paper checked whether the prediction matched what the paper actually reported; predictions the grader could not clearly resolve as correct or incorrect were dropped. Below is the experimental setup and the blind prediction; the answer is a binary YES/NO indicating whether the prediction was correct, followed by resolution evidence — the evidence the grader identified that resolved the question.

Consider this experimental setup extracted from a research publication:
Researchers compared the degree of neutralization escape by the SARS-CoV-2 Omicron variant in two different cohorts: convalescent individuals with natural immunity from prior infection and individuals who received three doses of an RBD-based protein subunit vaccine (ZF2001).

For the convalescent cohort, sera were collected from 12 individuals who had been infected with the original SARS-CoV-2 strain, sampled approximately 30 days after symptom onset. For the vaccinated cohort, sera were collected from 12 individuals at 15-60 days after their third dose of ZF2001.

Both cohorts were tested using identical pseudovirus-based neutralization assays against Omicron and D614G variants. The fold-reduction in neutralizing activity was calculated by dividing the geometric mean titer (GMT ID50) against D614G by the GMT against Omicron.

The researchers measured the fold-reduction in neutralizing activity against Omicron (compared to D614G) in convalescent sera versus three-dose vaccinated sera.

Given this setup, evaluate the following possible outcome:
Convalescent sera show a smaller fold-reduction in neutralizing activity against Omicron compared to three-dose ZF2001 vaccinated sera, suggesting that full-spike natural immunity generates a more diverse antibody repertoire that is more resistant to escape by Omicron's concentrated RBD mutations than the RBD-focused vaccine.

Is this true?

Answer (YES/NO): NO